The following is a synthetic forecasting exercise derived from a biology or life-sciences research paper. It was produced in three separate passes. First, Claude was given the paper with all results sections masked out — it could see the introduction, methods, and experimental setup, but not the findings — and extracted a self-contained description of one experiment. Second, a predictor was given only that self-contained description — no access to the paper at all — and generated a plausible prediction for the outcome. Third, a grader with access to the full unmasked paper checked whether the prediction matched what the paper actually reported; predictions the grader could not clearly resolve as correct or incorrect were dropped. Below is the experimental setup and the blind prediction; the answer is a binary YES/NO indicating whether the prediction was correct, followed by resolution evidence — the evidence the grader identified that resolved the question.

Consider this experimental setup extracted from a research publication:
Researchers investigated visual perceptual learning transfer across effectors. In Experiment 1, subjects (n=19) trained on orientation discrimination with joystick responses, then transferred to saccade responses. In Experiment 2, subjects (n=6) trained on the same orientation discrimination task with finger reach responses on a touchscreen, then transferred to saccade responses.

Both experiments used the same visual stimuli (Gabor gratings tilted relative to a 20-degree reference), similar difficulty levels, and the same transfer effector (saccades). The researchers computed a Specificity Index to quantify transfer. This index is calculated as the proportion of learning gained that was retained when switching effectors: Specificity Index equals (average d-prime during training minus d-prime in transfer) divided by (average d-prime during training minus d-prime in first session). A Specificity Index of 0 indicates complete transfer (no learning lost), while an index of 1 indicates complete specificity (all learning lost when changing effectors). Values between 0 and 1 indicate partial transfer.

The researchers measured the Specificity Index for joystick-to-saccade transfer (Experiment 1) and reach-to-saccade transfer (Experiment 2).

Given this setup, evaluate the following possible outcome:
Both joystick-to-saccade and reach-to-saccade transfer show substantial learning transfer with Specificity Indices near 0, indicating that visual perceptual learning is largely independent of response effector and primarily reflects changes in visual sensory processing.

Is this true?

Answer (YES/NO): NO